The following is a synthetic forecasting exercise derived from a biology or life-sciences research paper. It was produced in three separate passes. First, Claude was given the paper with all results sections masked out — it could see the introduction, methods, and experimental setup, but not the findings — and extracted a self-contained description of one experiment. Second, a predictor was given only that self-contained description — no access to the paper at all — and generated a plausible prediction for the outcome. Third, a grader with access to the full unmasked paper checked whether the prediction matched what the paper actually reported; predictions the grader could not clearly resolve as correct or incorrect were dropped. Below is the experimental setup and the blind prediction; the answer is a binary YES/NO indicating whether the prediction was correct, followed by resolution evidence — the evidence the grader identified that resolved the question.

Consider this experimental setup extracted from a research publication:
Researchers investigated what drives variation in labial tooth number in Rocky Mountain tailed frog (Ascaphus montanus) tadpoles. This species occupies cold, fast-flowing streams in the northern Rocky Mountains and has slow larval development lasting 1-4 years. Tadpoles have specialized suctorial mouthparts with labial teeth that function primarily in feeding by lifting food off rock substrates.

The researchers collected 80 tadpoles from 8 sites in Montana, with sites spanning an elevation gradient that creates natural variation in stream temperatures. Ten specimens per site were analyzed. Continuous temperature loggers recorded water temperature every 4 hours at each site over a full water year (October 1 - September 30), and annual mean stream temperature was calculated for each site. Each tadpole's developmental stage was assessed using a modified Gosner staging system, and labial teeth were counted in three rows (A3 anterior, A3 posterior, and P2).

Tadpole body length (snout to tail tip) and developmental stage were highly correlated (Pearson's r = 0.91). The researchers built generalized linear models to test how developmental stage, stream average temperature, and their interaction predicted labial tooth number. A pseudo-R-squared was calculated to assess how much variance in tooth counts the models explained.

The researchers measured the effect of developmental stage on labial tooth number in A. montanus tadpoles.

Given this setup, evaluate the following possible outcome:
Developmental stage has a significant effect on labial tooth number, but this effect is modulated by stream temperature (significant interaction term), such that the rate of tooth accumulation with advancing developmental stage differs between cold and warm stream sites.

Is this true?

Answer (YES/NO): NO